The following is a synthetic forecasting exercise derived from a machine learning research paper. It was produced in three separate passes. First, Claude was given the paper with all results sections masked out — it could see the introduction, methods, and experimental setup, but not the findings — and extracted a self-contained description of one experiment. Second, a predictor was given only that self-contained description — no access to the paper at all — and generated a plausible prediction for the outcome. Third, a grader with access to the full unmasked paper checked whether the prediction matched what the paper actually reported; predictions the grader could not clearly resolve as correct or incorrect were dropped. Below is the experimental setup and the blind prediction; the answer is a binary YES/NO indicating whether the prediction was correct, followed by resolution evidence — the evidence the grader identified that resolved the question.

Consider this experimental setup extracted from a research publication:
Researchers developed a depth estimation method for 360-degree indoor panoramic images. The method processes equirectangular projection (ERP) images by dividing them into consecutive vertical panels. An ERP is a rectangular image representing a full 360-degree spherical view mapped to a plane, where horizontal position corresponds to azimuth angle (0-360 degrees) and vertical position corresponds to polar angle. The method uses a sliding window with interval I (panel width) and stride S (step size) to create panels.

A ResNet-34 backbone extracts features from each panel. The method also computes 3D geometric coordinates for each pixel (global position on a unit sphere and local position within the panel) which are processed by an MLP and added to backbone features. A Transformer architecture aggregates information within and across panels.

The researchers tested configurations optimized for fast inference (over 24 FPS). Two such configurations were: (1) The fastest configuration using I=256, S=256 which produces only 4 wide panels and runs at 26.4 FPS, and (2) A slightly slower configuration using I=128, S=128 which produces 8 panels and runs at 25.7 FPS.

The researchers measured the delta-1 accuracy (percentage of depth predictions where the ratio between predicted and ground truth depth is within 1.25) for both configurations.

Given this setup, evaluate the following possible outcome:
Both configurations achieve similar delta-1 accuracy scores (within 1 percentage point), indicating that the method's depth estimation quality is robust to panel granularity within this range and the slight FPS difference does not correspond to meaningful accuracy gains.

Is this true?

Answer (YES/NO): NO